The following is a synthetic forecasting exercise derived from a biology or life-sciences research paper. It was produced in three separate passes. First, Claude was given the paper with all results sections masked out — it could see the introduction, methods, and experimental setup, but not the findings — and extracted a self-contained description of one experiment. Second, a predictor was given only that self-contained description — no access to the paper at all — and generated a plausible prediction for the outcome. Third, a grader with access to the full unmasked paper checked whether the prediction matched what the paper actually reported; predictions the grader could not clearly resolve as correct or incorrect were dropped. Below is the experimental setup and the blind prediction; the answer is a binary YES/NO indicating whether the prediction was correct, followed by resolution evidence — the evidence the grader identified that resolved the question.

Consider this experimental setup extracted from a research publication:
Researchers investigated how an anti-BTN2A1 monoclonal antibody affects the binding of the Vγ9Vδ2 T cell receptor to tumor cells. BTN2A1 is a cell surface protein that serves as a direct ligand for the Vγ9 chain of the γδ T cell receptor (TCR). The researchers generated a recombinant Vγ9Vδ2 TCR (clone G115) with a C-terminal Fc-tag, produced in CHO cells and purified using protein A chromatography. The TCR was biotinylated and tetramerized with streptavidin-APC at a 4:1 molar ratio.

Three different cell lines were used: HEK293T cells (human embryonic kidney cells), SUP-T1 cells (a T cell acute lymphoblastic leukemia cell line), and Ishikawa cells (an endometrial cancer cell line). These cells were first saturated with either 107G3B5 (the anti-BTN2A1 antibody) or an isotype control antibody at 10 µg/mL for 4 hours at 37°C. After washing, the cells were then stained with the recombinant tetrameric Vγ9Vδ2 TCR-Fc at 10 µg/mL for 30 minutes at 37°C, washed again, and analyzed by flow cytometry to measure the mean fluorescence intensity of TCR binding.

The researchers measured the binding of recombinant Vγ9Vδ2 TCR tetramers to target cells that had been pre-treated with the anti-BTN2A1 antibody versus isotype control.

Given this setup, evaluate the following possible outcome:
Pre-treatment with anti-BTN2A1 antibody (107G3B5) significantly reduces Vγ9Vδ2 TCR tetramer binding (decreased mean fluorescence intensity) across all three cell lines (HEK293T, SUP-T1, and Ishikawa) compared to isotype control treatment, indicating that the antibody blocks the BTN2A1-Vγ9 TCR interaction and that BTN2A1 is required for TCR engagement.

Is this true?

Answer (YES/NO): NO